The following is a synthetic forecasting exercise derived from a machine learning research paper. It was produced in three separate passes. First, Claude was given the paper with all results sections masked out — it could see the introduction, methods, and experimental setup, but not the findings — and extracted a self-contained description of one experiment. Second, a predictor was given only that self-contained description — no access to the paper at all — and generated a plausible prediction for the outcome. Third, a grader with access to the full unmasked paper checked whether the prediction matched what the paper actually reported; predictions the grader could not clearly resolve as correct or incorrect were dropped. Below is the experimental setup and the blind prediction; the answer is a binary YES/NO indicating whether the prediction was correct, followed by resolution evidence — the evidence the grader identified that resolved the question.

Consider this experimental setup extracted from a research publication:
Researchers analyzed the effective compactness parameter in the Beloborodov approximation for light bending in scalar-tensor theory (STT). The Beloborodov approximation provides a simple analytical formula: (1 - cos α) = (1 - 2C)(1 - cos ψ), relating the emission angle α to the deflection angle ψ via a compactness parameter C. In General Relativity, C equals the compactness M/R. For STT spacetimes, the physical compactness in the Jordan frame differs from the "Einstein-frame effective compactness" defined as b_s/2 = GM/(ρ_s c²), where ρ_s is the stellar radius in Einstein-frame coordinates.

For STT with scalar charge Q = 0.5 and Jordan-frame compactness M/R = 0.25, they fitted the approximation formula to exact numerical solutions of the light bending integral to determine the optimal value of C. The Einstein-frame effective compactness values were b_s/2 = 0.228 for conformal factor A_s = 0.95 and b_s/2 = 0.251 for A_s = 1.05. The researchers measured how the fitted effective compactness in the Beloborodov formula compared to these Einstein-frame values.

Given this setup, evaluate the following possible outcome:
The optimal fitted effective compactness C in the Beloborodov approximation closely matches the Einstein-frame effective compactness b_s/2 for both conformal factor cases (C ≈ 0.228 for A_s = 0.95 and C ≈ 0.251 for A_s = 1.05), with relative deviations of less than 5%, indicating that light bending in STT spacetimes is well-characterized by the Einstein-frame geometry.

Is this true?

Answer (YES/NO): NO